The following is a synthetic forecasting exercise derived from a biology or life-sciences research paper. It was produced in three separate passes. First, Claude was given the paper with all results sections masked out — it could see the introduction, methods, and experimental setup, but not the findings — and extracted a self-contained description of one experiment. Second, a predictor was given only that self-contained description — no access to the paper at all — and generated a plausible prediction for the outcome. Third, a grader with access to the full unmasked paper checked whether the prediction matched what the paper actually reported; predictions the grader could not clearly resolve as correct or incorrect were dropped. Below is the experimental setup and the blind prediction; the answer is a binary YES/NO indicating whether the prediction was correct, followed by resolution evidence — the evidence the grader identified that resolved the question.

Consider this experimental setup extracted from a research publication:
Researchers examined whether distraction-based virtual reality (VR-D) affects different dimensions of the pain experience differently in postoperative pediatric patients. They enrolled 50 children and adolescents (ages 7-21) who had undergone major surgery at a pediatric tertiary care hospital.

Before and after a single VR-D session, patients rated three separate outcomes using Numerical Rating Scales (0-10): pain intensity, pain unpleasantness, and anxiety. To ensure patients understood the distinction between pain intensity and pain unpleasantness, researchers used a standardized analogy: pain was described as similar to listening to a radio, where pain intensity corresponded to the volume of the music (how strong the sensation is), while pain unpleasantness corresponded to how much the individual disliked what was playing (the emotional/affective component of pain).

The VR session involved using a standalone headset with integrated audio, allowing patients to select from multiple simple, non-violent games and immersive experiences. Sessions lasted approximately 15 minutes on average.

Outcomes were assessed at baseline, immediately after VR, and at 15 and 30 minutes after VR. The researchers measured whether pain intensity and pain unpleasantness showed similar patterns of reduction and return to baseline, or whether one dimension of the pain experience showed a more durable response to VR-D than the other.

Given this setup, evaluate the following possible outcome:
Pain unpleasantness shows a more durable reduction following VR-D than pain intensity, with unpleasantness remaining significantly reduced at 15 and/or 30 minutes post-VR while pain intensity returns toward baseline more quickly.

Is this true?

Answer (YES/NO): YES